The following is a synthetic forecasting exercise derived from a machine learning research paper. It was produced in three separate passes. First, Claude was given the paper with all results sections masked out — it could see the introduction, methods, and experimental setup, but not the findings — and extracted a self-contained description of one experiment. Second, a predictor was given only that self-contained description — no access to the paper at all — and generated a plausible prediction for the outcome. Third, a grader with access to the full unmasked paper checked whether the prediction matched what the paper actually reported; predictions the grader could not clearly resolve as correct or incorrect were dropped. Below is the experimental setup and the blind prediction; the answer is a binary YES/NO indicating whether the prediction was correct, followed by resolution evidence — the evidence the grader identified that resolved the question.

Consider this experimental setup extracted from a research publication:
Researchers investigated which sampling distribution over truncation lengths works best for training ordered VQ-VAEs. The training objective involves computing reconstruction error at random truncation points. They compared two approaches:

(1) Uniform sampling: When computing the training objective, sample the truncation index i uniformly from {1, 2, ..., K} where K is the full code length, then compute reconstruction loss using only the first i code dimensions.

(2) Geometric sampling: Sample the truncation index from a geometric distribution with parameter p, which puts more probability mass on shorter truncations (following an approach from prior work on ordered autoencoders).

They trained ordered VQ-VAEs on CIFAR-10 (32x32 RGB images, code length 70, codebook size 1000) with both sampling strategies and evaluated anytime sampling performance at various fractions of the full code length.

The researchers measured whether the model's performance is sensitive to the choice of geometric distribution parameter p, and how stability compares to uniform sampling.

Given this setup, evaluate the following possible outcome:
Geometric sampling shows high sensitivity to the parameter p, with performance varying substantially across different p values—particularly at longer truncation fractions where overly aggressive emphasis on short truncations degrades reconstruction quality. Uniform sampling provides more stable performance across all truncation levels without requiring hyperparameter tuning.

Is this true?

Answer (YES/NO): YES